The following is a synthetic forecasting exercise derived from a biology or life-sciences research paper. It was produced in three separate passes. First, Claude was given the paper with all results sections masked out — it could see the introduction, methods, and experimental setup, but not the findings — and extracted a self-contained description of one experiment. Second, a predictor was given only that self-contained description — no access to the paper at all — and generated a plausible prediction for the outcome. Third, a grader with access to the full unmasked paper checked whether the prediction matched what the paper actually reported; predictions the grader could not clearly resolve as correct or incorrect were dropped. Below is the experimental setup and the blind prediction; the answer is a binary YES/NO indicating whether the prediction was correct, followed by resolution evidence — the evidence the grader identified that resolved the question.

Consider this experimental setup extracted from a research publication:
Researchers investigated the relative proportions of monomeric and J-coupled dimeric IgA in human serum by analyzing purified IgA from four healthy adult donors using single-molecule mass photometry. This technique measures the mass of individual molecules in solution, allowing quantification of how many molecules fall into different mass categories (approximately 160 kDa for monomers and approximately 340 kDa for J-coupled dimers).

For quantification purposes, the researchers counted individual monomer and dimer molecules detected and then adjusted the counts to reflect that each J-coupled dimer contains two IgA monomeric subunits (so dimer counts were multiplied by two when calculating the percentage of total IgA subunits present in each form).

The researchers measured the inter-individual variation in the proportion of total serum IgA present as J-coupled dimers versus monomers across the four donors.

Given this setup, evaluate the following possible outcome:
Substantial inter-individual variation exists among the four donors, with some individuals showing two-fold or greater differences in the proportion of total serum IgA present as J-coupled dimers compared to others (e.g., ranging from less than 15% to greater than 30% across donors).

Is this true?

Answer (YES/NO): YES